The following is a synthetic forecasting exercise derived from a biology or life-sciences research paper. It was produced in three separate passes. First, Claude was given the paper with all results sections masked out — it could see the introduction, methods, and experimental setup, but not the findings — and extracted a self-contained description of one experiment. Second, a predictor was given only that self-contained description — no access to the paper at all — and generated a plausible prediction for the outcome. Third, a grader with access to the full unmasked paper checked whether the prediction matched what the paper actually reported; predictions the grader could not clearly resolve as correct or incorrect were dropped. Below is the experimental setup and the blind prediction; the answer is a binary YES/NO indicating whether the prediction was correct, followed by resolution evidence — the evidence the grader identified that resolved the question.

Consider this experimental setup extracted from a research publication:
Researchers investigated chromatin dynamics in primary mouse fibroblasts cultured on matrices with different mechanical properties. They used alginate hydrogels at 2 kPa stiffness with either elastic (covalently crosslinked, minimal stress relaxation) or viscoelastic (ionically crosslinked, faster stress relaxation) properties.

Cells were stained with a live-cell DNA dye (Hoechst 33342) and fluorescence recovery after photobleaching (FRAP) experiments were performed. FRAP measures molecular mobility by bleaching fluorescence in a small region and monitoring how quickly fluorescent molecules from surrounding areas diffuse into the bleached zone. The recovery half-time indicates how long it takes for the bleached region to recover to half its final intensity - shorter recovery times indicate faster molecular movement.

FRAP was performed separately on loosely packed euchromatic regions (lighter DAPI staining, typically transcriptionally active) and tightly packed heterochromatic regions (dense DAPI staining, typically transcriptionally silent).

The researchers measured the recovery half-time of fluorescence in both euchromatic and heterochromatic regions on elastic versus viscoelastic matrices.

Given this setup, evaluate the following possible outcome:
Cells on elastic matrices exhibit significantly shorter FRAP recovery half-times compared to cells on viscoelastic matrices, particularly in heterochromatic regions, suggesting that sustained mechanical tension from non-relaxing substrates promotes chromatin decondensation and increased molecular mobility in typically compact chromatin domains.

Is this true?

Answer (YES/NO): NO